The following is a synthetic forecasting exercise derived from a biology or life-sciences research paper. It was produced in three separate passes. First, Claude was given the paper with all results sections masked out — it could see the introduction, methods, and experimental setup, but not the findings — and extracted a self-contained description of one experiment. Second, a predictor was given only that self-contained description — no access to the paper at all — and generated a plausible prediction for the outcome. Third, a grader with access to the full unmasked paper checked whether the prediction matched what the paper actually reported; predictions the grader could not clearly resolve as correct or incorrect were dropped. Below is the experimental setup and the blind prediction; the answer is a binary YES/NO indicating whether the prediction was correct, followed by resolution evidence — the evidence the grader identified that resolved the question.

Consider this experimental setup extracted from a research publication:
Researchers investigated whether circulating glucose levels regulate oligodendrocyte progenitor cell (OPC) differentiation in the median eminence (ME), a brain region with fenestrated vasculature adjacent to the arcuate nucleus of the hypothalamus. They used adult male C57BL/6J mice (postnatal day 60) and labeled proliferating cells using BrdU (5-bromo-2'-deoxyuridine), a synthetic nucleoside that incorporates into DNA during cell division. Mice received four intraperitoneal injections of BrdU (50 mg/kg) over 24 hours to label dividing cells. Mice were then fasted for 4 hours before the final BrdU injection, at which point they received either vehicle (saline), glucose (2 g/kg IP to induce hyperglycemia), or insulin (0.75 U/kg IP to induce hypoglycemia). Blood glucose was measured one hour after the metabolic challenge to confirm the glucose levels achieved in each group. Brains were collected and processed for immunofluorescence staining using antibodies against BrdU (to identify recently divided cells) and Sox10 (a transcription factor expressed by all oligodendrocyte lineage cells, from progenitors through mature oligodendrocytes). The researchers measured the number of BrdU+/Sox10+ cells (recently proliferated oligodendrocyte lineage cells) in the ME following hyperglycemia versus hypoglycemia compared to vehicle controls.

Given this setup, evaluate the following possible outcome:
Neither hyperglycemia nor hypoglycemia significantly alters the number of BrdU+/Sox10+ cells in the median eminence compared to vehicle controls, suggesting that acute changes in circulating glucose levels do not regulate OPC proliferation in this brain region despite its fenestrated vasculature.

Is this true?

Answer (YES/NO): NO